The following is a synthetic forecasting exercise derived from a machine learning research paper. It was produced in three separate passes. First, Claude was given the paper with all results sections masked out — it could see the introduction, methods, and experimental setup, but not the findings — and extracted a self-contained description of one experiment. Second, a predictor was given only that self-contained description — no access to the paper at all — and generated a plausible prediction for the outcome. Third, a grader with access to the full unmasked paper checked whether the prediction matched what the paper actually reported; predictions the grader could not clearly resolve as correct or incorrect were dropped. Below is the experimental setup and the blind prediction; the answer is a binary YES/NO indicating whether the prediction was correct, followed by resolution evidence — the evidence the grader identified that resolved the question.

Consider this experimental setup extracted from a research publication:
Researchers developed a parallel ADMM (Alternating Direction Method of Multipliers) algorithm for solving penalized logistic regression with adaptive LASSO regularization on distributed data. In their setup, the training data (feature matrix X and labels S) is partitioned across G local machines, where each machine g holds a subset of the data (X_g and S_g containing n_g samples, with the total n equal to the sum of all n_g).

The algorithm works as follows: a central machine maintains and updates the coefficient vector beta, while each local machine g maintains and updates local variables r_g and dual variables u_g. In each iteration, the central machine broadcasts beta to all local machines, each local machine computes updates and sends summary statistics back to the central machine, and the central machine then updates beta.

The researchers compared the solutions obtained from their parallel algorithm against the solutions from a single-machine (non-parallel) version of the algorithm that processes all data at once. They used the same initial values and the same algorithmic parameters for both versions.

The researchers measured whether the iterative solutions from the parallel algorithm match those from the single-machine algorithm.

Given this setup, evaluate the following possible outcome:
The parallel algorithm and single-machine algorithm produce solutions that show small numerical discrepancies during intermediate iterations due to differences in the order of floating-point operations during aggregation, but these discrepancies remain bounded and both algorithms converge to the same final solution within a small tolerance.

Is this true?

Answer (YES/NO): NO